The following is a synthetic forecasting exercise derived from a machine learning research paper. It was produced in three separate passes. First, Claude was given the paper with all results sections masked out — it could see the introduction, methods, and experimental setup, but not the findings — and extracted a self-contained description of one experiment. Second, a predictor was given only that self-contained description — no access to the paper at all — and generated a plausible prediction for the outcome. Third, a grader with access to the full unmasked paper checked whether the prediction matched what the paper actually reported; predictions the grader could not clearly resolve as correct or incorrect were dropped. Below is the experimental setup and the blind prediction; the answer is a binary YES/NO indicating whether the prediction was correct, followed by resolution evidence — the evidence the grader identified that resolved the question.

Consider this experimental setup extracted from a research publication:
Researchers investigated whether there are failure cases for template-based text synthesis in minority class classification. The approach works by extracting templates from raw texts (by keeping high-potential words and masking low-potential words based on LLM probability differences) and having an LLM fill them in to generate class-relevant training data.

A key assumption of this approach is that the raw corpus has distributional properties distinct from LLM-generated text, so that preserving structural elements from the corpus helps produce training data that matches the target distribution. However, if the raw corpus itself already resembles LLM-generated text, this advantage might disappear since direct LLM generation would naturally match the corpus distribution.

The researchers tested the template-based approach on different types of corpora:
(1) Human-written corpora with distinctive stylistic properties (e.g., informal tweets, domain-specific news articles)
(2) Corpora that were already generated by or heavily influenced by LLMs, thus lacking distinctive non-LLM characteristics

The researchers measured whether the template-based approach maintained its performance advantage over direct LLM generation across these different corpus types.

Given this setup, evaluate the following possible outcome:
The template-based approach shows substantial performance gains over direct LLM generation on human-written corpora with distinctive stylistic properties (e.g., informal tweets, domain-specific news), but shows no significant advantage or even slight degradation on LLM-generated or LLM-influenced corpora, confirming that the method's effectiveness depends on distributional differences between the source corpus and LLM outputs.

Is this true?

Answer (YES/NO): NO